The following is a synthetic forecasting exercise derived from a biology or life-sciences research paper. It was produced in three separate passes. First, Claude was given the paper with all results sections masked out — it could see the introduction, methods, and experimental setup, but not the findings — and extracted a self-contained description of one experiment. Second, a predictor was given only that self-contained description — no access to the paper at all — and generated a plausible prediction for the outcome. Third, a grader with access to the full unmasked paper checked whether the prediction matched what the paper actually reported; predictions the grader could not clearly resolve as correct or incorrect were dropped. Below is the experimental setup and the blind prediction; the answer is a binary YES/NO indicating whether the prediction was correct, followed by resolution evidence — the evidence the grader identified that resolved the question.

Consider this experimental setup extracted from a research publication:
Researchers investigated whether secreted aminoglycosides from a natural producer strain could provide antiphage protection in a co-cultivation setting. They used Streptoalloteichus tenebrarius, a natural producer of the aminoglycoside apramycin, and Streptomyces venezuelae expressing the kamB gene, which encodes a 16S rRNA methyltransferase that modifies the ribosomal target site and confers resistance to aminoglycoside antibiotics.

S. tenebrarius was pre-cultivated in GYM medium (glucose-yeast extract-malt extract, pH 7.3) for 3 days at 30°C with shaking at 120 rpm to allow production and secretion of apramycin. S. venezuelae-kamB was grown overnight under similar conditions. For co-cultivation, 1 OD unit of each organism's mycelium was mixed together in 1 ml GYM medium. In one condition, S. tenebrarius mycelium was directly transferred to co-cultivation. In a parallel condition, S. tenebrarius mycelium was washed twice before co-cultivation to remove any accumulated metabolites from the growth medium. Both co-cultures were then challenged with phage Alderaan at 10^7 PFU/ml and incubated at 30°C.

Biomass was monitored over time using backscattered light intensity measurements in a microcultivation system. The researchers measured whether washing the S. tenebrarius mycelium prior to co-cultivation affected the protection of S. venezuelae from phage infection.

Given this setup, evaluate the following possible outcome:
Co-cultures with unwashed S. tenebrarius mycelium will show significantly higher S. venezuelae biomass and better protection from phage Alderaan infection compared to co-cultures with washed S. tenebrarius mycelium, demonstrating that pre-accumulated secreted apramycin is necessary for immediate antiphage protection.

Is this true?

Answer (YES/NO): YES